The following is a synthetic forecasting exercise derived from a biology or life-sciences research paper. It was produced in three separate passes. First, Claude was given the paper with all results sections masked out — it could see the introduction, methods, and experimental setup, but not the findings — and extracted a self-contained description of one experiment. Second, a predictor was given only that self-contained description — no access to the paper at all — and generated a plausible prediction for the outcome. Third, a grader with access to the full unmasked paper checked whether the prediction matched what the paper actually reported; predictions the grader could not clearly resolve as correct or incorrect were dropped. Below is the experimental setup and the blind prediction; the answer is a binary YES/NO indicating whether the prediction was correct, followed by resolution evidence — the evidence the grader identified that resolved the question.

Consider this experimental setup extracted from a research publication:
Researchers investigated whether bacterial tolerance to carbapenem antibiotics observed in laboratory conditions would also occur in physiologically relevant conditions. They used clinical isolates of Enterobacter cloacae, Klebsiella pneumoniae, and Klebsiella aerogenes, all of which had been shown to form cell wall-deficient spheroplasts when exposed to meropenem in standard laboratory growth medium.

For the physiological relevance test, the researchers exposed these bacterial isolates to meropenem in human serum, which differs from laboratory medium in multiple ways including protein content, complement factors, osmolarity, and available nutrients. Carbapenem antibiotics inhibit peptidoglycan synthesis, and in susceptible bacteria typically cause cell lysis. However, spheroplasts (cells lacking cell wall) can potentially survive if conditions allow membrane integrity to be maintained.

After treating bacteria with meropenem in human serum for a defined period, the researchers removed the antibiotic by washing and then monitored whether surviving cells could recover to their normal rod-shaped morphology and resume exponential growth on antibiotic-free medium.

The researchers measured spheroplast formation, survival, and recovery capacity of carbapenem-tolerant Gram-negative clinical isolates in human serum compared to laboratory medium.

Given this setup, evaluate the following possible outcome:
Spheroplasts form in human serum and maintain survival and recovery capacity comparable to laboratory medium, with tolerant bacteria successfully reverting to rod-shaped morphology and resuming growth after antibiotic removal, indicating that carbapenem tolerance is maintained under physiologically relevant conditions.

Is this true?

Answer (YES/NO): NO